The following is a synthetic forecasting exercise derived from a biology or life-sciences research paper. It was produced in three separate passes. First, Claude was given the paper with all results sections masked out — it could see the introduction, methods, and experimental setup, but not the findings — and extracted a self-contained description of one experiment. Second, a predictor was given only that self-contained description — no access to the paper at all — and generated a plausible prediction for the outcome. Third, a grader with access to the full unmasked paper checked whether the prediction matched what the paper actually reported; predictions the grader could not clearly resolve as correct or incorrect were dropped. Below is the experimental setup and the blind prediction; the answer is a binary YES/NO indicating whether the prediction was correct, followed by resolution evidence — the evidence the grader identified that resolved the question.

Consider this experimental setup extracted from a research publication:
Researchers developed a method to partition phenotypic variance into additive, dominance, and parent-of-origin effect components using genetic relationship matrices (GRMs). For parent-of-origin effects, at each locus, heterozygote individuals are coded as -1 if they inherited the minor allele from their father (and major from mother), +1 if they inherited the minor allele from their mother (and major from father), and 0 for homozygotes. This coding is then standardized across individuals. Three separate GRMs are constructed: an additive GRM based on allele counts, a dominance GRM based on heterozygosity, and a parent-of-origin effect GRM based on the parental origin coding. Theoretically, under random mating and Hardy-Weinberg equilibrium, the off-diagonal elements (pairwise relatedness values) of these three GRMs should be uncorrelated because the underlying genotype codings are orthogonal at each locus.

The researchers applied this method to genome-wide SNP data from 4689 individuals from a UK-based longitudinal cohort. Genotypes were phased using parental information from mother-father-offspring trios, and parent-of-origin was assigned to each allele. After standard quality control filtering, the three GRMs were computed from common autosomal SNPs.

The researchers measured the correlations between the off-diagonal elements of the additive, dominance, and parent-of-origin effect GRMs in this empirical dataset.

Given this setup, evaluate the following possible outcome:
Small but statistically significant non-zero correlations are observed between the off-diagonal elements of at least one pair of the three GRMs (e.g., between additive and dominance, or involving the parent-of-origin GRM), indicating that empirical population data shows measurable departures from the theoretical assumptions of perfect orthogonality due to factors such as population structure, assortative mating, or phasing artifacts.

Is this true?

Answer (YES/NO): NO